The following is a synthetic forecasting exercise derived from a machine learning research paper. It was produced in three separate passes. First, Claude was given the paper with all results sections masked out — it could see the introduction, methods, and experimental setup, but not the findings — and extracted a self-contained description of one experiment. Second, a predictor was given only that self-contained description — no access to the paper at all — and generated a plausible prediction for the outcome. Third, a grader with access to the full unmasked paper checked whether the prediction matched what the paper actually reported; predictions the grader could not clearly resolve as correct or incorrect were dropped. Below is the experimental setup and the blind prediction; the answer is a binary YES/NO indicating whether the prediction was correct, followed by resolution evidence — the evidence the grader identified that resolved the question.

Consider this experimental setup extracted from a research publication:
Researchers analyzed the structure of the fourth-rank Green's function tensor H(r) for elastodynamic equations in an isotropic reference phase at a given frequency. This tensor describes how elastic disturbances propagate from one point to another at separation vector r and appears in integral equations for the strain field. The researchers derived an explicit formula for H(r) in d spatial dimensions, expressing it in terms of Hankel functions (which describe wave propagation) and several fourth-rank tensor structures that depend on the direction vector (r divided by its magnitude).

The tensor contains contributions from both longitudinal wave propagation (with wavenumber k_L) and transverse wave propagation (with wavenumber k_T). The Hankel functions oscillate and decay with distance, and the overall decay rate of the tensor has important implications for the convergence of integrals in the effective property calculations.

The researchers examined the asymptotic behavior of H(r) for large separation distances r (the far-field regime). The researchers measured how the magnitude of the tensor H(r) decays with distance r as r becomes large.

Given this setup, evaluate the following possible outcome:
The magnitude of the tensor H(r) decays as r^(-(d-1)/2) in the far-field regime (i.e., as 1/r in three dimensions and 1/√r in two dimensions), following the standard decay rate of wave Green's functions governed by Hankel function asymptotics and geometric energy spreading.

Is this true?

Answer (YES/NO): NO